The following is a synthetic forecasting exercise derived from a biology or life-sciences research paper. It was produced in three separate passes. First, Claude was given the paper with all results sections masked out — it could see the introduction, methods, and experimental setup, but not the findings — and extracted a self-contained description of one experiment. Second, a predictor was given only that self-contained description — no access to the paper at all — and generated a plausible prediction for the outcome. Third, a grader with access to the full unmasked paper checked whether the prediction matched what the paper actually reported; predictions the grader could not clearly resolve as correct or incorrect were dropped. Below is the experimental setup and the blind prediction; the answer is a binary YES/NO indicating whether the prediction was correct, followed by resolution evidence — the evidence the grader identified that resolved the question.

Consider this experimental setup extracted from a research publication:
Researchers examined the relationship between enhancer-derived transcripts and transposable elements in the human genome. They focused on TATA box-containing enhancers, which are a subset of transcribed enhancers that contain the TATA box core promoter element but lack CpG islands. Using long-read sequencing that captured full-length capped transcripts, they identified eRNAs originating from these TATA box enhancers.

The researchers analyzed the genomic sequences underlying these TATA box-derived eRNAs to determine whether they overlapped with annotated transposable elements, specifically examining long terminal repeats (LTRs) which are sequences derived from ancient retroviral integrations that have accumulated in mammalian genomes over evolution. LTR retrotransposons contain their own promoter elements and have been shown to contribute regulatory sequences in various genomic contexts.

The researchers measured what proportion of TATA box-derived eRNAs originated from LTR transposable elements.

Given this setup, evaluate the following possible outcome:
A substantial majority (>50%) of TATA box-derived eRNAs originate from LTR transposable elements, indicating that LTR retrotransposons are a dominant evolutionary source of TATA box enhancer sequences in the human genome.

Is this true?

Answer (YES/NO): NO